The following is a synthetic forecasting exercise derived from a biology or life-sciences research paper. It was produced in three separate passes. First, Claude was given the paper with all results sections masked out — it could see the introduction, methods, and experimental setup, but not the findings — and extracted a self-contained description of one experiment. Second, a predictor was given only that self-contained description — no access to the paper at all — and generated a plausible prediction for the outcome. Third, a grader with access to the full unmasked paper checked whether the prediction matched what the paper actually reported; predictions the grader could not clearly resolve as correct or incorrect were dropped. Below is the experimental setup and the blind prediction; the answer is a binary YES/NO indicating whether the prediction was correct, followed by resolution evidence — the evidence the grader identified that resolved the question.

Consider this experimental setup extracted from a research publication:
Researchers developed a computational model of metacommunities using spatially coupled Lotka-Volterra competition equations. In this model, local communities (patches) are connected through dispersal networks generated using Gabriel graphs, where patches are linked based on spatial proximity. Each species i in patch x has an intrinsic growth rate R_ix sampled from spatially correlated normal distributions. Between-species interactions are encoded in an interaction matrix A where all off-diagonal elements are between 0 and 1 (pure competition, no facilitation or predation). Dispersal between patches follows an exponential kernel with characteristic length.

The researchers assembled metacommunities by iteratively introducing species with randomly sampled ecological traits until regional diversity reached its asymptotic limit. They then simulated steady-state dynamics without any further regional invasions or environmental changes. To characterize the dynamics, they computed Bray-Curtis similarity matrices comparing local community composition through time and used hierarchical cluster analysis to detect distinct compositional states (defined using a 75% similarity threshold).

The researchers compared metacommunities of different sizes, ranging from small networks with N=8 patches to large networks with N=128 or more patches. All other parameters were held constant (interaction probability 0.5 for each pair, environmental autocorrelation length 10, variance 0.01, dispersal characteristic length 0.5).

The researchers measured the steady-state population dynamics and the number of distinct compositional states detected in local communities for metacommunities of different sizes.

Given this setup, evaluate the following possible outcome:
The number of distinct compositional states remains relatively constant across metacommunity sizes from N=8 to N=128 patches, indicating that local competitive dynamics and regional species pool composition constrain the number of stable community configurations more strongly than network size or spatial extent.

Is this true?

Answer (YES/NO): NO